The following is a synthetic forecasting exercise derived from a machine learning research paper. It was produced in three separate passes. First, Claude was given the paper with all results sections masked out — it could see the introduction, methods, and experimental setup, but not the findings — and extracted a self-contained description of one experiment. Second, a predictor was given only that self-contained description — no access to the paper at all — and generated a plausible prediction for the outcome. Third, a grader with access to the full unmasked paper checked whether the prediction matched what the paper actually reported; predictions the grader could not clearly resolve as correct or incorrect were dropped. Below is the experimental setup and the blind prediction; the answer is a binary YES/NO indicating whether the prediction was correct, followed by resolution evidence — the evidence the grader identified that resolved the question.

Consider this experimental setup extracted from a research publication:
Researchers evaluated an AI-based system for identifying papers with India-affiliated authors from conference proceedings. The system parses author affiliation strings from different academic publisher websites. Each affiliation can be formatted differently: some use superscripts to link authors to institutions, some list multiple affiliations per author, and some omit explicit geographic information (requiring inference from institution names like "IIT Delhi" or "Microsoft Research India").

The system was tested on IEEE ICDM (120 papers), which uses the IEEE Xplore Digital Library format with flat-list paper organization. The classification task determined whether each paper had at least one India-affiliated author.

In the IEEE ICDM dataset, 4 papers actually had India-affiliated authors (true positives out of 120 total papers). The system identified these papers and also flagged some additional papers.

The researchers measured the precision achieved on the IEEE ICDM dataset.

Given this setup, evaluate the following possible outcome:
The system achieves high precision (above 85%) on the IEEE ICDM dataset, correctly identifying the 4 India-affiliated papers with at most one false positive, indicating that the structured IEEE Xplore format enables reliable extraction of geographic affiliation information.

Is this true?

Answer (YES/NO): NO